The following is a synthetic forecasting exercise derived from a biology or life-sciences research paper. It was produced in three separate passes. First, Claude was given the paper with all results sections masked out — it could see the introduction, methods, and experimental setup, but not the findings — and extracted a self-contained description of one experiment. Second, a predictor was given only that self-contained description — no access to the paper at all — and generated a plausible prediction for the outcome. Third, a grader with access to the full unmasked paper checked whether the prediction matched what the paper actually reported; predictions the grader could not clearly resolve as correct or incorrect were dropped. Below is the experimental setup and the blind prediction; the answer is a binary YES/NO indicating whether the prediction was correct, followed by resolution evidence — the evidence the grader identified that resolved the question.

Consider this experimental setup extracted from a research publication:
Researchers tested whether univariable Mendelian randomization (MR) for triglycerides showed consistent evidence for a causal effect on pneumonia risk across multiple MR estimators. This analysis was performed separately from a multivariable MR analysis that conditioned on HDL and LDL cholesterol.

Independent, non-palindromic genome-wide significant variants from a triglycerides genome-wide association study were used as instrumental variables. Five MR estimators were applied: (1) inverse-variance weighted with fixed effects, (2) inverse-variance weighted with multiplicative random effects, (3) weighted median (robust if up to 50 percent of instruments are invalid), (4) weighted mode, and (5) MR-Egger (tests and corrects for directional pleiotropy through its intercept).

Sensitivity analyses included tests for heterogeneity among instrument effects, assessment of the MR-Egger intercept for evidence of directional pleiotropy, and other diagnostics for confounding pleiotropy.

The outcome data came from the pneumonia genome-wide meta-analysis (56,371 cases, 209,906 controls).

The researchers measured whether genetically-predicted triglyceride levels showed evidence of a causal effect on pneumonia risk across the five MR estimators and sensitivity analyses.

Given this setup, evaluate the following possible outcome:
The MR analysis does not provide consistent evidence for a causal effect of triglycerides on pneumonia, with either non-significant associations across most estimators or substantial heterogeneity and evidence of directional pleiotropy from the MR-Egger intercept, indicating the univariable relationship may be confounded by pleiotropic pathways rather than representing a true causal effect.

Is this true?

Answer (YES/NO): NO